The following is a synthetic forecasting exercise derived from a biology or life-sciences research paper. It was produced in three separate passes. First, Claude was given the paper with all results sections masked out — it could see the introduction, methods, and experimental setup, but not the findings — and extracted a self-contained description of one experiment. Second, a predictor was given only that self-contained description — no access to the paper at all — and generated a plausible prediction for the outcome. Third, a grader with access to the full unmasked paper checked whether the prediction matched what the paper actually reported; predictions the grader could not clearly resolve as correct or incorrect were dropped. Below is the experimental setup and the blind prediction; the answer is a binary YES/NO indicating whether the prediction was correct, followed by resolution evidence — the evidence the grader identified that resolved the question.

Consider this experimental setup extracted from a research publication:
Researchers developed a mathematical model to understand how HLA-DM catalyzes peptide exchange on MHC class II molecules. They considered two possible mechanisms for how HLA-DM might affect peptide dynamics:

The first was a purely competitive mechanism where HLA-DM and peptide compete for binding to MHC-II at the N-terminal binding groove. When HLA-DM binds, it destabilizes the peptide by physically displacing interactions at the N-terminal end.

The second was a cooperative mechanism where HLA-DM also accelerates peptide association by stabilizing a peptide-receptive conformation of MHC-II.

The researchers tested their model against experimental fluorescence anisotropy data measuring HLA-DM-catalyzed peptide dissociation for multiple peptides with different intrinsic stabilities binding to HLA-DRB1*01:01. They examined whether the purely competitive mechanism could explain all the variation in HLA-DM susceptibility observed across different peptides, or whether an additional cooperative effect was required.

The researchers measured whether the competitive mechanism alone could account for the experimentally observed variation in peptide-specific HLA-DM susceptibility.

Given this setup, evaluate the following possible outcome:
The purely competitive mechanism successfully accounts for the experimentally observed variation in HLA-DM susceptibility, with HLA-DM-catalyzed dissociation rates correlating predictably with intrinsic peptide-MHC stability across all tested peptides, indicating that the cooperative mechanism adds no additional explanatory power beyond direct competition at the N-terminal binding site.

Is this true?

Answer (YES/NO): NO